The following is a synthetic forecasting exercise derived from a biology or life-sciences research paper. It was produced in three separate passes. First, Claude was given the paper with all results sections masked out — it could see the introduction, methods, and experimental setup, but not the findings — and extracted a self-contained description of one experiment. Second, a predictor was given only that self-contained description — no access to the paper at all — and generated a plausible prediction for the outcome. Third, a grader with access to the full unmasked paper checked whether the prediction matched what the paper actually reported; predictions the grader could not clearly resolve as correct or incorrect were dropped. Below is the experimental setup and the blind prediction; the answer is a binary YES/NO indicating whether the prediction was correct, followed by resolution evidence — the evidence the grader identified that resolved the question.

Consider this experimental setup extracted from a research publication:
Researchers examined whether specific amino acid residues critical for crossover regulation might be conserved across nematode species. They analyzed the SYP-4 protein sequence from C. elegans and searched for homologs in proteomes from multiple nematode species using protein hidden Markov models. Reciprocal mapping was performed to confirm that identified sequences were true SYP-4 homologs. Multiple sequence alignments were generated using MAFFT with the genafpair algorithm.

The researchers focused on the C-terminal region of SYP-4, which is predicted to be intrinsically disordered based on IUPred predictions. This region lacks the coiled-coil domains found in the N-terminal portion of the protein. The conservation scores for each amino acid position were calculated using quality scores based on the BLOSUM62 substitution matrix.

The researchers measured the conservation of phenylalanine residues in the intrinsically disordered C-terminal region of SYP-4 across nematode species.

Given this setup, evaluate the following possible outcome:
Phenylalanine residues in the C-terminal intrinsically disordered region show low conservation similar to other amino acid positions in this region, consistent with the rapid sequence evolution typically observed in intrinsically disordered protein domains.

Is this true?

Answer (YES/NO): NO